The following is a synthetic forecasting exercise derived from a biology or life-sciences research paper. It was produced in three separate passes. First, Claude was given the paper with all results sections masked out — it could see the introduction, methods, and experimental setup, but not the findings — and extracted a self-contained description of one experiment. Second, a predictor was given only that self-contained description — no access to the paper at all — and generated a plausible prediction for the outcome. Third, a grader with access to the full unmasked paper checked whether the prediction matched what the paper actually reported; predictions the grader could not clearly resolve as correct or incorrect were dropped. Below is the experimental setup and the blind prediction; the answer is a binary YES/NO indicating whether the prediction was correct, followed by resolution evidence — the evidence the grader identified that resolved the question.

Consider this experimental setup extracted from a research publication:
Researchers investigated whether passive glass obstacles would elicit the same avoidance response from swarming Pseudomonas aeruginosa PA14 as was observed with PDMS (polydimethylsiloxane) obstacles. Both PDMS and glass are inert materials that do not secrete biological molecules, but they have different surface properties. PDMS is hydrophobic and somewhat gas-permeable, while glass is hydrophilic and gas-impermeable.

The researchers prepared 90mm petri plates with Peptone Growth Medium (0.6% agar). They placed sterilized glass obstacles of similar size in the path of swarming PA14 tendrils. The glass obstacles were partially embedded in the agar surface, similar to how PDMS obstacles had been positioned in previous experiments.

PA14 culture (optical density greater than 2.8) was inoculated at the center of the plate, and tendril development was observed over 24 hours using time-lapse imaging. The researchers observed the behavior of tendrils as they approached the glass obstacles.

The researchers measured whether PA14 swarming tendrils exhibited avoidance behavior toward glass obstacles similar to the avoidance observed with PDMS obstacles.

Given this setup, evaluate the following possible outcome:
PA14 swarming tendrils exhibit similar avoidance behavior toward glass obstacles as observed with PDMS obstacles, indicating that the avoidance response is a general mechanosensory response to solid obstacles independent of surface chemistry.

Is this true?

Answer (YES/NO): NO